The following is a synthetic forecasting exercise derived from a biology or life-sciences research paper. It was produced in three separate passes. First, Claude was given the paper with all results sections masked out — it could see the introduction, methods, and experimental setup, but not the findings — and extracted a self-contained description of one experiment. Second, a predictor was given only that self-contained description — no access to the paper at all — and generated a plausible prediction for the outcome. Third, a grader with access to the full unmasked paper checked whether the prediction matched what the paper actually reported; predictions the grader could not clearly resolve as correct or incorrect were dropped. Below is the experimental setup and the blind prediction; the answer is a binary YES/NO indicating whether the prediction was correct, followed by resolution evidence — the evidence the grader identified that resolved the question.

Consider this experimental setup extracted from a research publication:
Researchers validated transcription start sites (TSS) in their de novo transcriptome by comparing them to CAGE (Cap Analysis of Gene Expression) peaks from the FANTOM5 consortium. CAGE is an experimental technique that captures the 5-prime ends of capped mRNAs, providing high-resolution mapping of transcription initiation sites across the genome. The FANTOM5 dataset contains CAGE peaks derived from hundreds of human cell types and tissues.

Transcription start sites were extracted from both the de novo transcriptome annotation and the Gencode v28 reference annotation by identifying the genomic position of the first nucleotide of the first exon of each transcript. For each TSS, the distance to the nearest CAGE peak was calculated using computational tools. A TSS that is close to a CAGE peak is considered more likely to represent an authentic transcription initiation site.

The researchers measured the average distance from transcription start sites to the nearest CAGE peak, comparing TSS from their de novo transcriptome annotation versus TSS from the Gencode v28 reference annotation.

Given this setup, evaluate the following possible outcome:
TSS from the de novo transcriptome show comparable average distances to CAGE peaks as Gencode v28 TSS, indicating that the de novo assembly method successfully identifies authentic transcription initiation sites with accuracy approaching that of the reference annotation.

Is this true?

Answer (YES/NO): NO